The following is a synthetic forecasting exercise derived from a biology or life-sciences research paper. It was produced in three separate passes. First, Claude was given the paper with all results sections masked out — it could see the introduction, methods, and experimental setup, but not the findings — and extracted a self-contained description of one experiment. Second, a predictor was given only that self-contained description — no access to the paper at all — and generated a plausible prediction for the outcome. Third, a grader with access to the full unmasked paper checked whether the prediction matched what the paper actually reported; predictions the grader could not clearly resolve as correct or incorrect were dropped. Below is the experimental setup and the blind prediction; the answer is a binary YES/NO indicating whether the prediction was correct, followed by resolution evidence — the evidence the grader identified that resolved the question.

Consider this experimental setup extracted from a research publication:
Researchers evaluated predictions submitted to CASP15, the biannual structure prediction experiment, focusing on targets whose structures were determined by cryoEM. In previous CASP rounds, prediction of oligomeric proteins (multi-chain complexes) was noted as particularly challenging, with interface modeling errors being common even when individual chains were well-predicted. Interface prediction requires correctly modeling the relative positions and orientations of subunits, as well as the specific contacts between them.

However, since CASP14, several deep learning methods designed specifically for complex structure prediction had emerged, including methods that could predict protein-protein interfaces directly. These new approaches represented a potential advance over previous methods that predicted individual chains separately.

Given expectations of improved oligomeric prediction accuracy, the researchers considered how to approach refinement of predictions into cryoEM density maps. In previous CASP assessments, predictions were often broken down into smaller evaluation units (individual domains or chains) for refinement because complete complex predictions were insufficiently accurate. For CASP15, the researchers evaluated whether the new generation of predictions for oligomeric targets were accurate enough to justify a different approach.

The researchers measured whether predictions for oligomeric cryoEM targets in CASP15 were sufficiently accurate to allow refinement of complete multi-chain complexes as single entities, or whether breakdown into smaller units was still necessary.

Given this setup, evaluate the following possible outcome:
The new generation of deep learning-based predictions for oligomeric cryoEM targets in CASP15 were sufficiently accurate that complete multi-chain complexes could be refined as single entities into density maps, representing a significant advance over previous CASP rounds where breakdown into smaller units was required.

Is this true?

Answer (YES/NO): YES